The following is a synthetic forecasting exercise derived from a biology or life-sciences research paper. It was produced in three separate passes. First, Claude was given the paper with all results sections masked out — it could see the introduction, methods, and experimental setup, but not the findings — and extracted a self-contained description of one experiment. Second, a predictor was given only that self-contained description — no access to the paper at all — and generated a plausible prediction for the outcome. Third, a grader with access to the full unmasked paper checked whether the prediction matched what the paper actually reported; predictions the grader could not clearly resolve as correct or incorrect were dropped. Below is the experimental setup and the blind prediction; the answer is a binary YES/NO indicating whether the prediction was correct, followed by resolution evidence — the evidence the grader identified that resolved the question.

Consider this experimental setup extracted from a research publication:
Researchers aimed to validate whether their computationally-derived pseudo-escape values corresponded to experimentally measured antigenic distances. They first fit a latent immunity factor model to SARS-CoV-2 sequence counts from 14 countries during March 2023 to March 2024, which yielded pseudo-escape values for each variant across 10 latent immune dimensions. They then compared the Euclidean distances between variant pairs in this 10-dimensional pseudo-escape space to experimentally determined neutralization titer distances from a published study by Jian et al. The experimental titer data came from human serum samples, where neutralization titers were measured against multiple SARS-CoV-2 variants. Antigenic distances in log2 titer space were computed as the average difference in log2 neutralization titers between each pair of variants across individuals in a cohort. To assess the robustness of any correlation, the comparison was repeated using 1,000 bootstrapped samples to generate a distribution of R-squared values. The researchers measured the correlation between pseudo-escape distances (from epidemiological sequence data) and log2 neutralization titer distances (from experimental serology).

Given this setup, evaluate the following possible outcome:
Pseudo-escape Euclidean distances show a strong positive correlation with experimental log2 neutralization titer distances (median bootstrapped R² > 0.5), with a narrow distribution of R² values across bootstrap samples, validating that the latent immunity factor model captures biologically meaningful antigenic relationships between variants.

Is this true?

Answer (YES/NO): NO